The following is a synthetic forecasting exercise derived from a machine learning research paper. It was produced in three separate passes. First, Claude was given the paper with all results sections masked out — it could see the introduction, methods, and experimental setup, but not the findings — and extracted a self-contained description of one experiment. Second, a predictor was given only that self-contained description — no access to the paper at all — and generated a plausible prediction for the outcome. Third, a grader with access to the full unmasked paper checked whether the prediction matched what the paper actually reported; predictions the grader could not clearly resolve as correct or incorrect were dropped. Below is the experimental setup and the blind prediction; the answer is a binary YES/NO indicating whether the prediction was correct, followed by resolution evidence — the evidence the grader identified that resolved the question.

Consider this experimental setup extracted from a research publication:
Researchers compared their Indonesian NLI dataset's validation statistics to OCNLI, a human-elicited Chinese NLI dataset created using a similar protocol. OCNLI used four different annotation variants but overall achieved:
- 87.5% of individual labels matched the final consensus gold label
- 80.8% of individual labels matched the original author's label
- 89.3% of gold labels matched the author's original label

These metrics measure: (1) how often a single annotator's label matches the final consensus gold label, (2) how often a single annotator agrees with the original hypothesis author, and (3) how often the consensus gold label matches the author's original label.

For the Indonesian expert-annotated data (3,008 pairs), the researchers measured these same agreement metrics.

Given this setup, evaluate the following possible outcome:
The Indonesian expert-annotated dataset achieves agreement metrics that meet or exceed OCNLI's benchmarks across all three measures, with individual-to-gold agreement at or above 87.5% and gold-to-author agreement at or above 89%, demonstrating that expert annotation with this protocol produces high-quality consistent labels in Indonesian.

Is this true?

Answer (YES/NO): YES